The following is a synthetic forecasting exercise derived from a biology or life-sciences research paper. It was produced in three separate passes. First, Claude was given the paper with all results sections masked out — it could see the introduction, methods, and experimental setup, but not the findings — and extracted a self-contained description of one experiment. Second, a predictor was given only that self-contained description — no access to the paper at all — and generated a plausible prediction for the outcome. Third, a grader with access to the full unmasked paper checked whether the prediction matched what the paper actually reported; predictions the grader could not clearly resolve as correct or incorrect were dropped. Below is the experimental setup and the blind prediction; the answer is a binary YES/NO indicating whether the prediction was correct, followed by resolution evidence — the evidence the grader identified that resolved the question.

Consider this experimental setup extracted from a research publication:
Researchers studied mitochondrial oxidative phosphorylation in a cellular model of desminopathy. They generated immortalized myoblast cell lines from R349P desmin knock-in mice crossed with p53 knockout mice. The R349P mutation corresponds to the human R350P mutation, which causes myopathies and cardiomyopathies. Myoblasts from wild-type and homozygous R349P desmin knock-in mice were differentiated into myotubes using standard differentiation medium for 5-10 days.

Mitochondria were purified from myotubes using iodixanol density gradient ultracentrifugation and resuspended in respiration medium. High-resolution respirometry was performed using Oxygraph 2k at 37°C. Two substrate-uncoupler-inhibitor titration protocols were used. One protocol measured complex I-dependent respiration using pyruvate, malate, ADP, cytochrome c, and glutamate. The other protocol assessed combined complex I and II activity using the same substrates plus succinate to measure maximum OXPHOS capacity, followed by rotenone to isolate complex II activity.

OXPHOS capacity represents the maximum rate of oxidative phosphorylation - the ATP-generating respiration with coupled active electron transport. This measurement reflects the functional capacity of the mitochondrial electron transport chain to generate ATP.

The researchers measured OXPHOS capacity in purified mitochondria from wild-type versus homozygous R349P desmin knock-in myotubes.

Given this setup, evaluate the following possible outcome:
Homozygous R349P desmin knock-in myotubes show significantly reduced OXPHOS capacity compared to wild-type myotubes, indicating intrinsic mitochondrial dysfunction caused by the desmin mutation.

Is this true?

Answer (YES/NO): NO